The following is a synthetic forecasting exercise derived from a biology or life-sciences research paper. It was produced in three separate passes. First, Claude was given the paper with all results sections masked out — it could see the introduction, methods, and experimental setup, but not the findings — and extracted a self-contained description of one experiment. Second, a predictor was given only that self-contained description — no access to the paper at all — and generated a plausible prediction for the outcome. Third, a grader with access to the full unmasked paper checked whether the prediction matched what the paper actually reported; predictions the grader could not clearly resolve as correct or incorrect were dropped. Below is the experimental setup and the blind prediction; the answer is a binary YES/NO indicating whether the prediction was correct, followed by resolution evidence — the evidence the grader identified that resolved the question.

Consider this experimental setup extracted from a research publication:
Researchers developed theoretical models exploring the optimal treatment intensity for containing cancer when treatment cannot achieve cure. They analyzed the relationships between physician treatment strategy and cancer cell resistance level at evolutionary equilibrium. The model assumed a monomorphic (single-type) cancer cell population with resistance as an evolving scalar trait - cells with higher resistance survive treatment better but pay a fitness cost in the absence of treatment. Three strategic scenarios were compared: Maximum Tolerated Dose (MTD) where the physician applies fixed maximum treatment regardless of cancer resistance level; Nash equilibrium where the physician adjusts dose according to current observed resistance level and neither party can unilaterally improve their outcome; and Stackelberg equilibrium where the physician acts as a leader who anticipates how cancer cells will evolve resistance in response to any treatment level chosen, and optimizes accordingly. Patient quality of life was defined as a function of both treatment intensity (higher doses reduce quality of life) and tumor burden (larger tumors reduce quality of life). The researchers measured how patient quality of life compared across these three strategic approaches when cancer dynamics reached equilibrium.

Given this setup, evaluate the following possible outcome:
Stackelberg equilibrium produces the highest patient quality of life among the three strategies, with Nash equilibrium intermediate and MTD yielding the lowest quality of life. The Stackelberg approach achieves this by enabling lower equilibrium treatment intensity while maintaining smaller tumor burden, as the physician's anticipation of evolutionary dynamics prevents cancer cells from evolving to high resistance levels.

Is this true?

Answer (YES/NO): YES